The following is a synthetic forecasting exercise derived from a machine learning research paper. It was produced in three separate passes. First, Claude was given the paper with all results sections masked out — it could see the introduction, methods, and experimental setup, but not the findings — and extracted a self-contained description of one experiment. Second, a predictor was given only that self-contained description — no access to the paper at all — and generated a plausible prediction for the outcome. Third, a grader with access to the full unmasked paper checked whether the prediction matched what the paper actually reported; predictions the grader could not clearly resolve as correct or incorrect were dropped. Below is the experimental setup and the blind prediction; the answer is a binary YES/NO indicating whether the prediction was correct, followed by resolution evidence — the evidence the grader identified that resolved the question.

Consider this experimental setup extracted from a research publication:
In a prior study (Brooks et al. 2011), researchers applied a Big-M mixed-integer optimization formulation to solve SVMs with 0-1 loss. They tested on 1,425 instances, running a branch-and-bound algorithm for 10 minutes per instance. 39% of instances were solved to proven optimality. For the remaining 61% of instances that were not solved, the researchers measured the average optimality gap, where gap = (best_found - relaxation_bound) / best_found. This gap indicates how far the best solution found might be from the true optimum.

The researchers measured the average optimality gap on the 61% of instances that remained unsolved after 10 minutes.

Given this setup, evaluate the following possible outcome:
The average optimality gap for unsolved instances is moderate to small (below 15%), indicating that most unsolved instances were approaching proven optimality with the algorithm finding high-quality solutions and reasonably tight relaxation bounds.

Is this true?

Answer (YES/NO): NO